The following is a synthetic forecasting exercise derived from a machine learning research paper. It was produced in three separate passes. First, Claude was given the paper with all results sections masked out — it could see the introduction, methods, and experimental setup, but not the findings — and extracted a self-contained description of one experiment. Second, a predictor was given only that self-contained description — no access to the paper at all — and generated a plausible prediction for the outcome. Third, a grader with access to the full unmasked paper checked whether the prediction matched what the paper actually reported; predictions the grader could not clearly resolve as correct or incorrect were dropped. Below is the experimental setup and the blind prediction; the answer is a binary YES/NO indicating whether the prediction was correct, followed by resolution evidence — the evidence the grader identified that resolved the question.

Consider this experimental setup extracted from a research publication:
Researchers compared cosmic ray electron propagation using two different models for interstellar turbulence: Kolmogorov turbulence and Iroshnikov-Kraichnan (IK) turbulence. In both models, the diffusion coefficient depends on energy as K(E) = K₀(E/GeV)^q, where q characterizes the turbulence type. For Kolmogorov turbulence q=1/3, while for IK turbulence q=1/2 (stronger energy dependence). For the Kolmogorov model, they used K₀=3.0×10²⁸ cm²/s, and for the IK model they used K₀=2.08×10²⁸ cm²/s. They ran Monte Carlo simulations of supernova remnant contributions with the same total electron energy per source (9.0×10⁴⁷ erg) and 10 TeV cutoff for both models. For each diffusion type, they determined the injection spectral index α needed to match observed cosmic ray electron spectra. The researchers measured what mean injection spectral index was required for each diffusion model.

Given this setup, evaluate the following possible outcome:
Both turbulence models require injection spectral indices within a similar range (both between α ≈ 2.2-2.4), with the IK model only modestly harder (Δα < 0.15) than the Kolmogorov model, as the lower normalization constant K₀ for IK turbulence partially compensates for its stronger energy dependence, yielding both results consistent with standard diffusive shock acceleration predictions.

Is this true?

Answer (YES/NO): NO